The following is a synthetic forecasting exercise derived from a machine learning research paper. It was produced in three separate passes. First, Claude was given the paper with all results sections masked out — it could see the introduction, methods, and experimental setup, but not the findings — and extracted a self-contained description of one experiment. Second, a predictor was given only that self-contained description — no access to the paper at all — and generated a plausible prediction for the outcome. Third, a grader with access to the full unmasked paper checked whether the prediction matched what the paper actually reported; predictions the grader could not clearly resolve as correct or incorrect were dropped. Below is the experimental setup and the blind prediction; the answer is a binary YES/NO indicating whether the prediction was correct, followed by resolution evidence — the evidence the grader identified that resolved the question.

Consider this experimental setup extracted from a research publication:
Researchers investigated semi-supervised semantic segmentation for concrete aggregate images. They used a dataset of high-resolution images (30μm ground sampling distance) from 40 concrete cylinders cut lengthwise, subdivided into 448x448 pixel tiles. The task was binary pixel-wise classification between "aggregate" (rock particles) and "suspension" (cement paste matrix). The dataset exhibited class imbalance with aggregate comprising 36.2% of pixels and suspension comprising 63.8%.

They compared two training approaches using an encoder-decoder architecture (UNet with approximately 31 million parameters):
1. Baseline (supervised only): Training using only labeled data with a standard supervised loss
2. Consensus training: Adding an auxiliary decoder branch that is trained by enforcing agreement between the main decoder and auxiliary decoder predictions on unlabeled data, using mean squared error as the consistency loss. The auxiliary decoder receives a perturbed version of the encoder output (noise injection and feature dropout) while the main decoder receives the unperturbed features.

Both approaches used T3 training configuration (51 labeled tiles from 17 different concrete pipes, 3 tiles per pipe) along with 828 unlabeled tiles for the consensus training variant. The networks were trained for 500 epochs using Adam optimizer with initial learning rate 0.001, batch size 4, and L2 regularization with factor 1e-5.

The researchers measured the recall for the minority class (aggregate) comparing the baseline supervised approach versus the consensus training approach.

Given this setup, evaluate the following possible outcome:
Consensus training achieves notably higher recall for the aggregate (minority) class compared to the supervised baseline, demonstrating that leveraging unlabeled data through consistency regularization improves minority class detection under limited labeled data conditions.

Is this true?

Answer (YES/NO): NO